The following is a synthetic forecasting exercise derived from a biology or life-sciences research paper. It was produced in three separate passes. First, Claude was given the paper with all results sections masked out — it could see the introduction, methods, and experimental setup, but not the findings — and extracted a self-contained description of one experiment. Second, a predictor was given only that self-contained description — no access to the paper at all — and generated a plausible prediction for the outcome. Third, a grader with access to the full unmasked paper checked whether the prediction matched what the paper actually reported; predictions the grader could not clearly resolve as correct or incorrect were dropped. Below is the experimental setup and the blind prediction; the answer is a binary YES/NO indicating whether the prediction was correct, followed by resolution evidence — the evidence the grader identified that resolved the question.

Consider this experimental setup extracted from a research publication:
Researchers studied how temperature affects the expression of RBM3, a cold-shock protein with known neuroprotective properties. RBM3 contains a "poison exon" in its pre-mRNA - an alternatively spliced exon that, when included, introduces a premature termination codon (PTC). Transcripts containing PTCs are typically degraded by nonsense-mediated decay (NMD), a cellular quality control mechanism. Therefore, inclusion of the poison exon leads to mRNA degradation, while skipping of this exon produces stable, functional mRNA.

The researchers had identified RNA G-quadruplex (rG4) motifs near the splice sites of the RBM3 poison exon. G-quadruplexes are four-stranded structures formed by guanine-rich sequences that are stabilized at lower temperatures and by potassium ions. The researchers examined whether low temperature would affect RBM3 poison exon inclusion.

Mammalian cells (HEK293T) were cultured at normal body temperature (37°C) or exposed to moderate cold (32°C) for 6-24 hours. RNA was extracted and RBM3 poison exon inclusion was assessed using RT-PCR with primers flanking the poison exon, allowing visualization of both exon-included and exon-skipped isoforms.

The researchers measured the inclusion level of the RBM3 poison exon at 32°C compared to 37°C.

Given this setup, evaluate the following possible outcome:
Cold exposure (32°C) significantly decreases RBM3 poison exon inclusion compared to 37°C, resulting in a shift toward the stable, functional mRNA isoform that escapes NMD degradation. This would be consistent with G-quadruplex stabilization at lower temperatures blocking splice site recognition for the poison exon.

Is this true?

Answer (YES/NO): NO